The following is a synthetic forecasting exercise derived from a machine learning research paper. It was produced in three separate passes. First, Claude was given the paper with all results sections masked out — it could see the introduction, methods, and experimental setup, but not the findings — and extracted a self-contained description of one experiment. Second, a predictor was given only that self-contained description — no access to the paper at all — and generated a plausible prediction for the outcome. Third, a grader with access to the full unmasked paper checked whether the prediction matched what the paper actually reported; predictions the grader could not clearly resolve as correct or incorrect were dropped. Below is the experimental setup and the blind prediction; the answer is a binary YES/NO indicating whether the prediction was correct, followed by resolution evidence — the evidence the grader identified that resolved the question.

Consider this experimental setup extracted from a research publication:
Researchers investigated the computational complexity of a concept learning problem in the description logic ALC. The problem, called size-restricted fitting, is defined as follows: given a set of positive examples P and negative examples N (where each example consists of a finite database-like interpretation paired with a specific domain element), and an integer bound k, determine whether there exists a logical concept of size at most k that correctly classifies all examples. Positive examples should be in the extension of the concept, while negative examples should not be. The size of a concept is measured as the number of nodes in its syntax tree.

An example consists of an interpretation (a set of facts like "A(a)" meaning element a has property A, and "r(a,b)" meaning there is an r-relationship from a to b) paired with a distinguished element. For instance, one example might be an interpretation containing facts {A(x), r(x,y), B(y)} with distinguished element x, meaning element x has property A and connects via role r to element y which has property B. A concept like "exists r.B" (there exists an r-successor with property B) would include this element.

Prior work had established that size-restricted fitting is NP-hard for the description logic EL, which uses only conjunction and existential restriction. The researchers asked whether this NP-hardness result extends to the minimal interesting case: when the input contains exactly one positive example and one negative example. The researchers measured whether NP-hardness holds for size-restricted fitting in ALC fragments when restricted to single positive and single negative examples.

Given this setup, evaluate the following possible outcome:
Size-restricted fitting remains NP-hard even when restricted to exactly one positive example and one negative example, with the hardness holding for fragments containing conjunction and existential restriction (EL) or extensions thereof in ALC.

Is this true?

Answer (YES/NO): YES